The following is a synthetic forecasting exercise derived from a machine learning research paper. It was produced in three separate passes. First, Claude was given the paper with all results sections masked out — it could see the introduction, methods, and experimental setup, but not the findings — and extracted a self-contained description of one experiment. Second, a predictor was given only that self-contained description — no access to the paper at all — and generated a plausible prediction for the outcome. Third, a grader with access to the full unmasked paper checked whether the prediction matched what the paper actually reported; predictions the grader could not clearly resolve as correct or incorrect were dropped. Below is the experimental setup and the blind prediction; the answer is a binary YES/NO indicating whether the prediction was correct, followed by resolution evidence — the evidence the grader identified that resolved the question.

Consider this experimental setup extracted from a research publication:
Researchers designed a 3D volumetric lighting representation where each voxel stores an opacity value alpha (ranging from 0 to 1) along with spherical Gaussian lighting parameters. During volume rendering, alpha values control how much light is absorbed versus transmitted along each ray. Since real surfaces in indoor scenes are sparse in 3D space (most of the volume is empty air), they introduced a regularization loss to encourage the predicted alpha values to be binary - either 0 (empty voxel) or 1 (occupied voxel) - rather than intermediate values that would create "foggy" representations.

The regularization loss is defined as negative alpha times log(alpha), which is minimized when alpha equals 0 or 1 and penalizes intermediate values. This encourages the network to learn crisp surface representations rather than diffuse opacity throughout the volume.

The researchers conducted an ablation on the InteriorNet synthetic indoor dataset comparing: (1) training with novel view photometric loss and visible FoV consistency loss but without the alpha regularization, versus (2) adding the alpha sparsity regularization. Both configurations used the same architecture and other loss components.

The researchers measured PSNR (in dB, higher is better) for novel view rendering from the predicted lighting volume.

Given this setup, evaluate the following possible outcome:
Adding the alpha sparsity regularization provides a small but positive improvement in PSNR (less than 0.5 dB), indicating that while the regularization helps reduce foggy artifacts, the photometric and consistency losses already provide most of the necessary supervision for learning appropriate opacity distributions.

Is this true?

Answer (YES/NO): YES